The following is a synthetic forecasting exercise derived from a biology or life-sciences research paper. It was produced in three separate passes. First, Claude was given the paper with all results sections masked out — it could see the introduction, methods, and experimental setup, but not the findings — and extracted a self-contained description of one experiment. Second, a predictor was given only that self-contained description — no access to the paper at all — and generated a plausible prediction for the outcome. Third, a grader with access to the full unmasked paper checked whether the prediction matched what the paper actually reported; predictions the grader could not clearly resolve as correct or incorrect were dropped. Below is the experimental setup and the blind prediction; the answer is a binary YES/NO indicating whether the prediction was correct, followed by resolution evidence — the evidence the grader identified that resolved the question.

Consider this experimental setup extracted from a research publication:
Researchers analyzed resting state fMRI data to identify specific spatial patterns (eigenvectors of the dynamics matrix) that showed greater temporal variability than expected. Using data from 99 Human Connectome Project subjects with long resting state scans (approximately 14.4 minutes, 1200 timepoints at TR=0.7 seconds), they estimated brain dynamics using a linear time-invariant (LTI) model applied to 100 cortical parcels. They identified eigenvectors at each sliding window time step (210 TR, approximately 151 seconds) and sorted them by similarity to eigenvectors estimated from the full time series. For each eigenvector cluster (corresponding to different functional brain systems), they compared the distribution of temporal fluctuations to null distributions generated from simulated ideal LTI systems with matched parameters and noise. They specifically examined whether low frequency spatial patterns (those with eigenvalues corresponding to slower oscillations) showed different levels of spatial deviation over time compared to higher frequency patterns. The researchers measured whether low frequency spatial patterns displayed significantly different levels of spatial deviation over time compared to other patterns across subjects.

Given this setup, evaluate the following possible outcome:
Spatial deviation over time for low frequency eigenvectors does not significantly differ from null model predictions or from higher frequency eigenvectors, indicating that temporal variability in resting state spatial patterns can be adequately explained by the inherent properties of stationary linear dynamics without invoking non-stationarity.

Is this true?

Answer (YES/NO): NO